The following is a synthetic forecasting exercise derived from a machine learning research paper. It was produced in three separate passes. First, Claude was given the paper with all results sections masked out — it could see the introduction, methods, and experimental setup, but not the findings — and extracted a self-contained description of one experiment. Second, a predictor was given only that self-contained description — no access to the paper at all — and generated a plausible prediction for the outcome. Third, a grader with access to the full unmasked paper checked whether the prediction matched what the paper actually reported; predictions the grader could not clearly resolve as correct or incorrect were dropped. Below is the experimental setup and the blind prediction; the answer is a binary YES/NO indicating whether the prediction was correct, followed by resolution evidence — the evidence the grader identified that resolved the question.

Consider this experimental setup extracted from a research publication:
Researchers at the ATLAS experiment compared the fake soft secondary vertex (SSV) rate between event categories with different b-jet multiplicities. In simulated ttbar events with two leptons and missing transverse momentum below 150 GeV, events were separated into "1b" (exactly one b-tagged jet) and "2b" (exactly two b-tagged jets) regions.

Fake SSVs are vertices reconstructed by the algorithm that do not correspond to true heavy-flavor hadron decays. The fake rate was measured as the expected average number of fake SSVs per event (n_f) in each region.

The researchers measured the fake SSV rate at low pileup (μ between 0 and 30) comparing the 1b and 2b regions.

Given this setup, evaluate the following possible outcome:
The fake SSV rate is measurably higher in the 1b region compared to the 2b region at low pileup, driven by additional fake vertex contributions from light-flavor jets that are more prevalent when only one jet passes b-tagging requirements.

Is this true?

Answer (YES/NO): NO